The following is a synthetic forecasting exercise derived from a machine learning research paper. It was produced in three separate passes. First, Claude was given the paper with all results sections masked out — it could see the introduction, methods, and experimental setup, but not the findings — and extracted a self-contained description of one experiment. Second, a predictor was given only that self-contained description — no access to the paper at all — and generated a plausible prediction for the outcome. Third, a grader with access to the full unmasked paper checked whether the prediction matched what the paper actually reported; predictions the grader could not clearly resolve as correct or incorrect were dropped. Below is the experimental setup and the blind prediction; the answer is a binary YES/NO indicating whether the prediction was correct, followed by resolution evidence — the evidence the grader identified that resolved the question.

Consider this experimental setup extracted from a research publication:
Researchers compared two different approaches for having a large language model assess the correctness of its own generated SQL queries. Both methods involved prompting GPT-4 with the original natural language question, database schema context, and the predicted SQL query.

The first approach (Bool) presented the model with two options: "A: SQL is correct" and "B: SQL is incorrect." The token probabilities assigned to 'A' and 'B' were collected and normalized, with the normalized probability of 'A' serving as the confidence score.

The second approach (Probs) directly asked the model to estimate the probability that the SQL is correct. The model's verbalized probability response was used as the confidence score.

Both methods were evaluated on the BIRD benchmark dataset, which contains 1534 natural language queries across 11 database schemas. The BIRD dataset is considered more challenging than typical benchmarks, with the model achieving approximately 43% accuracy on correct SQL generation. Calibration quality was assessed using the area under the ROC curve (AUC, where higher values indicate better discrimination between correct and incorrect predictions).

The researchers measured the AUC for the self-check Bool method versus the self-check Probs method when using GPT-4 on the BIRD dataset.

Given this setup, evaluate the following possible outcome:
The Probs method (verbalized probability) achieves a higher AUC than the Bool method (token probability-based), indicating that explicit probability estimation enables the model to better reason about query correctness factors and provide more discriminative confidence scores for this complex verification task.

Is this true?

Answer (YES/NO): NO